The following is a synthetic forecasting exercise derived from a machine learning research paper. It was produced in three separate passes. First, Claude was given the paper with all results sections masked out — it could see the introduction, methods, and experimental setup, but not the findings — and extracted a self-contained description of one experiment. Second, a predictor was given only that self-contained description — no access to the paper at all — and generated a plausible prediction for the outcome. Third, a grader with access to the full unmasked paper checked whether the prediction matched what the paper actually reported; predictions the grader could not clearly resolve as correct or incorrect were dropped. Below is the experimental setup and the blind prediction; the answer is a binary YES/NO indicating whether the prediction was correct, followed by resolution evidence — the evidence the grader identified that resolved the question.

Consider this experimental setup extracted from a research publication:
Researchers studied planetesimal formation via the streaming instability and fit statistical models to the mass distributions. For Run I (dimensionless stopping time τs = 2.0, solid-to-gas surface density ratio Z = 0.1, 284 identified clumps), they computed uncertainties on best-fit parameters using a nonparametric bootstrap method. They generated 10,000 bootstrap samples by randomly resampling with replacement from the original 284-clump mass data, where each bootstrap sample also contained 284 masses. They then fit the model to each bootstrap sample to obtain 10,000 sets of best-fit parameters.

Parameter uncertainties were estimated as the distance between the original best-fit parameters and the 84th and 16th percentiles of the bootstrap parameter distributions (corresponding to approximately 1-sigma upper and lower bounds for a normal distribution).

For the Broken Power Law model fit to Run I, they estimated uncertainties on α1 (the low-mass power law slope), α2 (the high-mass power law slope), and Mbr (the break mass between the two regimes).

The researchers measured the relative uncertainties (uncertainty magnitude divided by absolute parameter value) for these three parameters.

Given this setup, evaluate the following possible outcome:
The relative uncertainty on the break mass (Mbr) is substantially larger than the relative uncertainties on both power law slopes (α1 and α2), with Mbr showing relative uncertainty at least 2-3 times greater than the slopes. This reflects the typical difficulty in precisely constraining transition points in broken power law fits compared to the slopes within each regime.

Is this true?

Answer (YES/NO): NO